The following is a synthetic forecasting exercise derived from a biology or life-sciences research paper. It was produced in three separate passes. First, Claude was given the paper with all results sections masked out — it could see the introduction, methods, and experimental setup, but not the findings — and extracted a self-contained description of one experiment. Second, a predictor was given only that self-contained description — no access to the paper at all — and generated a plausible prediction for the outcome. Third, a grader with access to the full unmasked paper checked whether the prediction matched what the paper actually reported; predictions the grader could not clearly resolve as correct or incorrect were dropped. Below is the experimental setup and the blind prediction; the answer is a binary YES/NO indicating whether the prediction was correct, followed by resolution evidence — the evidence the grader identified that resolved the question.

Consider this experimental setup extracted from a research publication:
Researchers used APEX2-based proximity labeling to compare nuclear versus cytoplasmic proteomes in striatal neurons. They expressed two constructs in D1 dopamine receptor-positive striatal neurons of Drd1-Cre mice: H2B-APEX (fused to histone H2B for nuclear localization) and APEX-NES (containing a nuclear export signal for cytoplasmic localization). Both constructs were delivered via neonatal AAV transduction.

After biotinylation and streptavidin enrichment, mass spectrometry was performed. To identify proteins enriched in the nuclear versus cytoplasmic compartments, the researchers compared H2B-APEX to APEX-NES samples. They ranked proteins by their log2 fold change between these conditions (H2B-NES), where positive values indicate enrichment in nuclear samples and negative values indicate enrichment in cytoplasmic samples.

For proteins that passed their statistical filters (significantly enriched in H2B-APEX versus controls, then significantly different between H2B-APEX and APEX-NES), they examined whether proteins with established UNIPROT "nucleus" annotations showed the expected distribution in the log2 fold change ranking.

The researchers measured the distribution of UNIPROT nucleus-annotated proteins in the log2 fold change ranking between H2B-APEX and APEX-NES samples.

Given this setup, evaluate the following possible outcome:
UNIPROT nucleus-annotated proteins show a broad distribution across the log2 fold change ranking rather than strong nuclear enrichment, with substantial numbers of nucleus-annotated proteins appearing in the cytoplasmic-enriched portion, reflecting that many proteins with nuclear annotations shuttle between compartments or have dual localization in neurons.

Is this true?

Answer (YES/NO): NO